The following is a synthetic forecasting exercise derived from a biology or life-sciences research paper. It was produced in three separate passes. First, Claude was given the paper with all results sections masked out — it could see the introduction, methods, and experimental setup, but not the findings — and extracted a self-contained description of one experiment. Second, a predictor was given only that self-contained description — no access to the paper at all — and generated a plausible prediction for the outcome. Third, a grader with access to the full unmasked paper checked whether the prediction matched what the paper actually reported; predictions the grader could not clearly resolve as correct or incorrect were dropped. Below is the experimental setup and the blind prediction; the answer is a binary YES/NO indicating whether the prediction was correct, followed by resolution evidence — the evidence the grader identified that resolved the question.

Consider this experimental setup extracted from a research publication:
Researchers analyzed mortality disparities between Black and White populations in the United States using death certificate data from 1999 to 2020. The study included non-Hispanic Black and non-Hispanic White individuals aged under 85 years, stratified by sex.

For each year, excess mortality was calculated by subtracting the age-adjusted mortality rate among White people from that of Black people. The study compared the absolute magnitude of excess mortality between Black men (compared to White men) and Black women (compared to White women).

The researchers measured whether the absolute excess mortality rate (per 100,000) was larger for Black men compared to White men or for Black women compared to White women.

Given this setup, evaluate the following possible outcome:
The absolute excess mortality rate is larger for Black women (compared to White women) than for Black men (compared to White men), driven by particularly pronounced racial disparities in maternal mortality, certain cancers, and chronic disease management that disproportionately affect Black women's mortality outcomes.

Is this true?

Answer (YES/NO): NO